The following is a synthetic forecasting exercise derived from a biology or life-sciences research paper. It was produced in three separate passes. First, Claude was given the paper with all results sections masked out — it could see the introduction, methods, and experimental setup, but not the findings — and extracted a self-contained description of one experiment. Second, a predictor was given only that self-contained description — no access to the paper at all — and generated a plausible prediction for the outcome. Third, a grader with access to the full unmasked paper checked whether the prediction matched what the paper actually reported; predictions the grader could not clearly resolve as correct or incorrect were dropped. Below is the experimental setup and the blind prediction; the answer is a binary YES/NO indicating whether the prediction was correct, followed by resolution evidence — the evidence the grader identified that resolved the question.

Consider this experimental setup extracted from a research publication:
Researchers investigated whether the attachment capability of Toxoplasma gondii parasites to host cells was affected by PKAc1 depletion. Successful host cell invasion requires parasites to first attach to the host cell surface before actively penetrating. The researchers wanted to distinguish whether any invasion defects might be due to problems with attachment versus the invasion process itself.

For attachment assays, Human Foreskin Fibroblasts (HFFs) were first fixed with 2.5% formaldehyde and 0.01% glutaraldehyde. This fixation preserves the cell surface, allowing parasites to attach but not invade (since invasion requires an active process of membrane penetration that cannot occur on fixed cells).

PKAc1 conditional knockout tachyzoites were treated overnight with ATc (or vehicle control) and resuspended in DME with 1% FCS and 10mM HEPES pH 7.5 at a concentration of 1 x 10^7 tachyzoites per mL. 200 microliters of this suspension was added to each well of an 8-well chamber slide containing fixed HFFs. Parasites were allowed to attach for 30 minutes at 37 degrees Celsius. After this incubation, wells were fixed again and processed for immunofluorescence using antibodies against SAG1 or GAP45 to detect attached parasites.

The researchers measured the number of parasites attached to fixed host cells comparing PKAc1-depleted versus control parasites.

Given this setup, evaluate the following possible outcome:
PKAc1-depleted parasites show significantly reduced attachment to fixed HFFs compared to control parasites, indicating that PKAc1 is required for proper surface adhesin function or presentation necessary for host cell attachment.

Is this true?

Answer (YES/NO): NO